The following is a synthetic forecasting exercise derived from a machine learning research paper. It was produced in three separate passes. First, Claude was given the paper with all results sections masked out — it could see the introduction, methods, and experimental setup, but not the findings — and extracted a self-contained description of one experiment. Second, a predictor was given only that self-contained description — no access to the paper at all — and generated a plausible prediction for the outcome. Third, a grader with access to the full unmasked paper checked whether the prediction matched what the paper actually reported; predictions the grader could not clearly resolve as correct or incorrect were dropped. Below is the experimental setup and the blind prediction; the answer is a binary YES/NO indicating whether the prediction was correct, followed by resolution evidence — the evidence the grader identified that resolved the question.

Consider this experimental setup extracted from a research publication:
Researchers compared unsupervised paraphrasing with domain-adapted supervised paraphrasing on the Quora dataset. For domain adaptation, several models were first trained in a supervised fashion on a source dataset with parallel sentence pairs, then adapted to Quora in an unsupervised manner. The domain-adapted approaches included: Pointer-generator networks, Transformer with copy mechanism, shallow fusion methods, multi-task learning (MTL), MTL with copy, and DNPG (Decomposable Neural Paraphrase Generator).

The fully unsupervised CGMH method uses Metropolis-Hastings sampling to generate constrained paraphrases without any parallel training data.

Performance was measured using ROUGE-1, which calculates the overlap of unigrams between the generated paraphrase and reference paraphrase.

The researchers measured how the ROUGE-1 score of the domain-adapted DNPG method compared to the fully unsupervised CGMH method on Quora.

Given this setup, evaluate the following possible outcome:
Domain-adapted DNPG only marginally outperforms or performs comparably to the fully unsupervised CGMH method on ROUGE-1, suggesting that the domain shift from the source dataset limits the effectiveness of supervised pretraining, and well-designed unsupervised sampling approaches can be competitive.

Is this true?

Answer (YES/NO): NO